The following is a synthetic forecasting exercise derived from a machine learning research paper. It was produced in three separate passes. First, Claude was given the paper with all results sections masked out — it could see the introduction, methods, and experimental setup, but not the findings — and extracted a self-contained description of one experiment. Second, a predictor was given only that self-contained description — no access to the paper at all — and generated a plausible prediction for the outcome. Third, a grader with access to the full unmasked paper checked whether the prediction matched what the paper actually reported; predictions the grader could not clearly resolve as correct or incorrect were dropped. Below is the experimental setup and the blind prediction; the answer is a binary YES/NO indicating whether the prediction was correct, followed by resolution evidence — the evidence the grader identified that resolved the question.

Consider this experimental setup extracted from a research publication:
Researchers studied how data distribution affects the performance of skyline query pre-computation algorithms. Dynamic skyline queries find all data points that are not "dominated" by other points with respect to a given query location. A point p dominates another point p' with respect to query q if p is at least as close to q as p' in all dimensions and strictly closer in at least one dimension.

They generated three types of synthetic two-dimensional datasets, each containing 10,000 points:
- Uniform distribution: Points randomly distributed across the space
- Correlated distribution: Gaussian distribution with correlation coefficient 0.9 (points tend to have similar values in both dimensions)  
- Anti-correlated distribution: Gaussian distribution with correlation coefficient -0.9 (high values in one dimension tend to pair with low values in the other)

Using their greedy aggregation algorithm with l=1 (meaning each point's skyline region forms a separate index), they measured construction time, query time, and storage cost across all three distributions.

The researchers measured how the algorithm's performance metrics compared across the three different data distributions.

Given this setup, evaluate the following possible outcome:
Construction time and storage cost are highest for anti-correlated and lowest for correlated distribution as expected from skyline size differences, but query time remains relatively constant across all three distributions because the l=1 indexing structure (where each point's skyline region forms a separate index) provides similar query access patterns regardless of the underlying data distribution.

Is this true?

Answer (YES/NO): NO